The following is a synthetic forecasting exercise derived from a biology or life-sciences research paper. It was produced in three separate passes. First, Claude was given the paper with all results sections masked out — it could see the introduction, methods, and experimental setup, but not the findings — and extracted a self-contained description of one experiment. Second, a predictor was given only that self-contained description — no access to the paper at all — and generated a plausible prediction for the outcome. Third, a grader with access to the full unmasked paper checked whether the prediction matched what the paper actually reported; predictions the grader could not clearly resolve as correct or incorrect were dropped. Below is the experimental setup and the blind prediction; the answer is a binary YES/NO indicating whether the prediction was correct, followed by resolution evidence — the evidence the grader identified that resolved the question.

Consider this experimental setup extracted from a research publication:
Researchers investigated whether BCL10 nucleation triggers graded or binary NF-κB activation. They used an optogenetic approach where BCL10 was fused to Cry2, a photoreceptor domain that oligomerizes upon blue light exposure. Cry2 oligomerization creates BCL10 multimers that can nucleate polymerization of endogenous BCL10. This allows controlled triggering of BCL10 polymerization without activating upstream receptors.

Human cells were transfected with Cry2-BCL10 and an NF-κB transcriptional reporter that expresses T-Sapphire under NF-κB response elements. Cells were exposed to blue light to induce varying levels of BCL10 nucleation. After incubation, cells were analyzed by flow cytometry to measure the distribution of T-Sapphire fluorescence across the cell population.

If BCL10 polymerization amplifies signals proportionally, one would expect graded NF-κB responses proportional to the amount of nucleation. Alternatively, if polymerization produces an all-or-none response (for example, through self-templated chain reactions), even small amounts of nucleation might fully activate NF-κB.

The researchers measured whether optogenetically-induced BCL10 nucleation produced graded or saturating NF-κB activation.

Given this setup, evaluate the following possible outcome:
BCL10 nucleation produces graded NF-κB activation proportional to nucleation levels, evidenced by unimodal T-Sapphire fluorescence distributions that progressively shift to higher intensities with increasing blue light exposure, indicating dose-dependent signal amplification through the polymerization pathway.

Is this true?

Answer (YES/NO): NO